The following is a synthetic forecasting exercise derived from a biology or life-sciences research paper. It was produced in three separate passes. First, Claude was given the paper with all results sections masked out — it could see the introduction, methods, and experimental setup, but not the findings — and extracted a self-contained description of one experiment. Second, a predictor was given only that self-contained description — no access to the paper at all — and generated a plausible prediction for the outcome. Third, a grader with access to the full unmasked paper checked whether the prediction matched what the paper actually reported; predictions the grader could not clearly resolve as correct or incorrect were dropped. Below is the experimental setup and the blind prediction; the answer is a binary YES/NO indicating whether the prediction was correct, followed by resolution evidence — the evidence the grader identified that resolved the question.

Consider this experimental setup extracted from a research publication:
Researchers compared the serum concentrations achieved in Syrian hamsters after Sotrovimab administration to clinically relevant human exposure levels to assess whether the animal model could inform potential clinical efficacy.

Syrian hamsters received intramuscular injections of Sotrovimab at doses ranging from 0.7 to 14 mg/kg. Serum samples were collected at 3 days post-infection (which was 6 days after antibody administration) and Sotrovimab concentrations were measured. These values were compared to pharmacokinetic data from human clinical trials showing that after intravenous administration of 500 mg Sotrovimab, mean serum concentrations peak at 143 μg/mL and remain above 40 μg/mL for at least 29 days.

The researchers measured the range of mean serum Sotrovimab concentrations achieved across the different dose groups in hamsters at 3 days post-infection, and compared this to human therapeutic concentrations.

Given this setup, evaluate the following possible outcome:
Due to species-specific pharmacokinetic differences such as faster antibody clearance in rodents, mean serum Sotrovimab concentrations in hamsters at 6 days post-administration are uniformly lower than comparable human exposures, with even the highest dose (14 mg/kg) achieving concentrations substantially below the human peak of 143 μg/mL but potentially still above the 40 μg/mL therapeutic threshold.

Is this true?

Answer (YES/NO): YES